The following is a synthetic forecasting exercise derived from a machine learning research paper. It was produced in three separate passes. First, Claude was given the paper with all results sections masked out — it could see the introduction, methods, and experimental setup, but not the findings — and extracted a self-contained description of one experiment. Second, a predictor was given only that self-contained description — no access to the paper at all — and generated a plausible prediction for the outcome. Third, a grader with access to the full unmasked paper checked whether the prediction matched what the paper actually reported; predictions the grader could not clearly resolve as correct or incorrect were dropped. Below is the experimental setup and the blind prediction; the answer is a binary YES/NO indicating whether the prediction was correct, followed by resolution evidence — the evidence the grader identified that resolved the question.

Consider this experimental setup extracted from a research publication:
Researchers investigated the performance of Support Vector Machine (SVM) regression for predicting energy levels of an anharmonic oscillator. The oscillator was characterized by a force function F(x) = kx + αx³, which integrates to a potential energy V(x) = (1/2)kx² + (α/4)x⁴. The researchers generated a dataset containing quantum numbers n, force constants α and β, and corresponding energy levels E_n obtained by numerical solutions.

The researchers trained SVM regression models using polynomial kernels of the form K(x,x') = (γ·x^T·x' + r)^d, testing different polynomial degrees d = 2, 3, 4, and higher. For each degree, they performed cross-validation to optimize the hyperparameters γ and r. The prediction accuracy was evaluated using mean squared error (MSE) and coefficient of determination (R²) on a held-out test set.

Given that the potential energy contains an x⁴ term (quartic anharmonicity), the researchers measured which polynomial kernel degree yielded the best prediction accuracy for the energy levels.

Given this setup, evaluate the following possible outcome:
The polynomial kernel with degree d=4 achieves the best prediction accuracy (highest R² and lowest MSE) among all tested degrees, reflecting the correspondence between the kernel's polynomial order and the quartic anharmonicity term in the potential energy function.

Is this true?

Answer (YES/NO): NO